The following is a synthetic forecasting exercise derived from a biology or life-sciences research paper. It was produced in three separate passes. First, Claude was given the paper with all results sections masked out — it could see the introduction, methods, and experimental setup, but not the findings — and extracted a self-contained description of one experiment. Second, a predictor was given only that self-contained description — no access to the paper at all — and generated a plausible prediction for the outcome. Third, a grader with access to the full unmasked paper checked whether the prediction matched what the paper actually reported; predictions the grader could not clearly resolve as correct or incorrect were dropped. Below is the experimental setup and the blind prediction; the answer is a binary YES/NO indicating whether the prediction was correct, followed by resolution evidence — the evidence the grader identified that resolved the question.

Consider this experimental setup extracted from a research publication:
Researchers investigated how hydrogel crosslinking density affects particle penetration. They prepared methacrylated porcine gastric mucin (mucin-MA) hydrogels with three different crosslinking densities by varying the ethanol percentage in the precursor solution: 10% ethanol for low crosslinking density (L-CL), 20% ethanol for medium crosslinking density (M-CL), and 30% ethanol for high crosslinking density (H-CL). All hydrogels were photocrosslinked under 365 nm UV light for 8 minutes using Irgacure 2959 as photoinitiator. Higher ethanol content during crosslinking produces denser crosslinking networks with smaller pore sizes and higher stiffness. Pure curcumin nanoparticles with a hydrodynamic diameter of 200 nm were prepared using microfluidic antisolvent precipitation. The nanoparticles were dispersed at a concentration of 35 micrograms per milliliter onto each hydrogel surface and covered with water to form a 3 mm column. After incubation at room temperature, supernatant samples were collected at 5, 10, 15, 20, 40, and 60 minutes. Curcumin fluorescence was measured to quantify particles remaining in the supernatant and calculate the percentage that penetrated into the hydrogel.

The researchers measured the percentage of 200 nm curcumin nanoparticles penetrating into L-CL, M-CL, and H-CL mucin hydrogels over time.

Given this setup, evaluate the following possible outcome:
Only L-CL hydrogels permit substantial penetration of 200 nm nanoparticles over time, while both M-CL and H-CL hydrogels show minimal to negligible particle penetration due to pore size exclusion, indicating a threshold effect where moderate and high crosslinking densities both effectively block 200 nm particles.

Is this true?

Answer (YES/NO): NO